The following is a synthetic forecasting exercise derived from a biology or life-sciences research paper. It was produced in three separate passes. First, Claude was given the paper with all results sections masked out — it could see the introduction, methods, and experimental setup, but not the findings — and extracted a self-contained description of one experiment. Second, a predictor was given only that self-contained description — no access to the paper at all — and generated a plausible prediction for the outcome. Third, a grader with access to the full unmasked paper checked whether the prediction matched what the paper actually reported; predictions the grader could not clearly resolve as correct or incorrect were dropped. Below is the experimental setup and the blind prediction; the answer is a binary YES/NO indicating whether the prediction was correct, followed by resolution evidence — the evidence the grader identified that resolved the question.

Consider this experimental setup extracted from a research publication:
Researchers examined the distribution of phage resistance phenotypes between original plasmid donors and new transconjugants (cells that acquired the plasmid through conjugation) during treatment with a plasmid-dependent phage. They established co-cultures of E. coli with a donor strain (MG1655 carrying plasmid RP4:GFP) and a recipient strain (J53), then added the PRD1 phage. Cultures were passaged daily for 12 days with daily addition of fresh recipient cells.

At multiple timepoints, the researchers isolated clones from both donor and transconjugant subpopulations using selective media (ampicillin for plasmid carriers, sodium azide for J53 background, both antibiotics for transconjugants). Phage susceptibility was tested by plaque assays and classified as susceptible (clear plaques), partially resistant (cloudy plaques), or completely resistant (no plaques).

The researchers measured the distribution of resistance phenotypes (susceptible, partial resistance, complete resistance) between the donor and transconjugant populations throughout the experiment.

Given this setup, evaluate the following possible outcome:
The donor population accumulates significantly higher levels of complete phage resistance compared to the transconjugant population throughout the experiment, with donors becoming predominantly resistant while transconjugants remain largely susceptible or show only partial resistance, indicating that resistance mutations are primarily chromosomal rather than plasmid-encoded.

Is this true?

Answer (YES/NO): NO